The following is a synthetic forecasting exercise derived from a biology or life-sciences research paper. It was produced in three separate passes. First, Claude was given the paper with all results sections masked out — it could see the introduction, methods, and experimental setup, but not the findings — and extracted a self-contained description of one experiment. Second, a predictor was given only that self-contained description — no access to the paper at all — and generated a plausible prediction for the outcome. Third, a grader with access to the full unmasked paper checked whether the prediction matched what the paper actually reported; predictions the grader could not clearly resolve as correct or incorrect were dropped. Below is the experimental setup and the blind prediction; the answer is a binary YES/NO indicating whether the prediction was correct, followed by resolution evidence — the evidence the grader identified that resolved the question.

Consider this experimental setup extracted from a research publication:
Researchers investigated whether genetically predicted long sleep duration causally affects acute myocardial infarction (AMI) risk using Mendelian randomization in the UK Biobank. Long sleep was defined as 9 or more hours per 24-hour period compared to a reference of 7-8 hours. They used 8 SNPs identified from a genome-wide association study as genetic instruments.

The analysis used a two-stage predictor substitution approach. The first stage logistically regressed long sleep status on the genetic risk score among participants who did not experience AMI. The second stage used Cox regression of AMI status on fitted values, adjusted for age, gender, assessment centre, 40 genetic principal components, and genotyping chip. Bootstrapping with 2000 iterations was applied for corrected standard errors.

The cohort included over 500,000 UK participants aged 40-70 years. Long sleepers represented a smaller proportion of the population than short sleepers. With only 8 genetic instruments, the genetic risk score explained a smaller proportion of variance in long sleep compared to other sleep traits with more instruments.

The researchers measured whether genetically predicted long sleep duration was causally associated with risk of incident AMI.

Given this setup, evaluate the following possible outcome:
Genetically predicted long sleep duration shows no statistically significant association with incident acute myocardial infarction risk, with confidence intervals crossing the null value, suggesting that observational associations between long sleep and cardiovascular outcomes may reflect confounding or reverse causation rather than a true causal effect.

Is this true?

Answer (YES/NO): NO